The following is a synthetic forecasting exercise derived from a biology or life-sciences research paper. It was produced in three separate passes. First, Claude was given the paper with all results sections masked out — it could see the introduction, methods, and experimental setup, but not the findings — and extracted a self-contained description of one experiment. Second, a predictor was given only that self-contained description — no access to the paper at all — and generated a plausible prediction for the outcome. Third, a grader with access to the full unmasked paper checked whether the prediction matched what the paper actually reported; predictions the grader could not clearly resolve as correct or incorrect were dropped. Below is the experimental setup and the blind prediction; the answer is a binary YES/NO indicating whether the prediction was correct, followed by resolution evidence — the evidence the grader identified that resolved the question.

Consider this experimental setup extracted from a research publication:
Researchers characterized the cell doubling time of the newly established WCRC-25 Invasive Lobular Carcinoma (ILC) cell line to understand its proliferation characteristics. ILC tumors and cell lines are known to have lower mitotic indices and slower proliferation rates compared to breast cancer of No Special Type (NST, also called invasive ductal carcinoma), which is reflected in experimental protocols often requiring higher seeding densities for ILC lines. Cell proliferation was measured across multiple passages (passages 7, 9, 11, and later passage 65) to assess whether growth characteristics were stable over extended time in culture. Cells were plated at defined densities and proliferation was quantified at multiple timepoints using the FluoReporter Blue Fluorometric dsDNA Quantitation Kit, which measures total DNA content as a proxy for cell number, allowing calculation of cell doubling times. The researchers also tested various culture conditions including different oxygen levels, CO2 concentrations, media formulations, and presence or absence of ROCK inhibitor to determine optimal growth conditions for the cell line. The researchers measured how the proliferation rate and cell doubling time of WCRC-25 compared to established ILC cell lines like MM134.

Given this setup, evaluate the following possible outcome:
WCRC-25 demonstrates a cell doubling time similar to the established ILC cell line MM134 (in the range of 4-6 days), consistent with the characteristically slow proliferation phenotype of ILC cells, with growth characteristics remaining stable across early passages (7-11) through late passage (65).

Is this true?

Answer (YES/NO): NO